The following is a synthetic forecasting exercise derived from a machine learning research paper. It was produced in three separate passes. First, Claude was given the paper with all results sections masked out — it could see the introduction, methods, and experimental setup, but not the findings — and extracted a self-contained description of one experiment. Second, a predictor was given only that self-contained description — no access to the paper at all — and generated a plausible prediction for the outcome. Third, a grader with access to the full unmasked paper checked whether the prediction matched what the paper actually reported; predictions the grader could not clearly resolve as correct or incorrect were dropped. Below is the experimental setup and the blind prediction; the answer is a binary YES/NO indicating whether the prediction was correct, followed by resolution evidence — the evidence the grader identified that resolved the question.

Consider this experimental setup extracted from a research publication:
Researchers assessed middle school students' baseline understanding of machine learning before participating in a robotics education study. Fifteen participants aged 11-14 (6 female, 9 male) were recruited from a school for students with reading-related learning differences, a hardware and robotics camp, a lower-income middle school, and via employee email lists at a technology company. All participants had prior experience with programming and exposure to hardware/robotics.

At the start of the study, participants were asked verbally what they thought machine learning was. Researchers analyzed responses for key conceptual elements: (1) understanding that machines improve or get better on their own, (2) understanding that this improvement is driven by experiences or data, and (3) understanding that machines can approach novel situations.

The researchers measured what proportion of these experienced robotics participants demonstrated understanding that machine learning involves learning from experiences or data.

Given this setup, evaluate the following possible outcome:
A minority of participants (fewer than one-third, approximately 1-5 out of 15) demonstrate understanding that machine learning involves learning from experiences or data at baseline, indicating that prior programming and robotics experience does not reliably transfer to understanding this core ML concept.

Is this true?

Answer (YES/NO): NO